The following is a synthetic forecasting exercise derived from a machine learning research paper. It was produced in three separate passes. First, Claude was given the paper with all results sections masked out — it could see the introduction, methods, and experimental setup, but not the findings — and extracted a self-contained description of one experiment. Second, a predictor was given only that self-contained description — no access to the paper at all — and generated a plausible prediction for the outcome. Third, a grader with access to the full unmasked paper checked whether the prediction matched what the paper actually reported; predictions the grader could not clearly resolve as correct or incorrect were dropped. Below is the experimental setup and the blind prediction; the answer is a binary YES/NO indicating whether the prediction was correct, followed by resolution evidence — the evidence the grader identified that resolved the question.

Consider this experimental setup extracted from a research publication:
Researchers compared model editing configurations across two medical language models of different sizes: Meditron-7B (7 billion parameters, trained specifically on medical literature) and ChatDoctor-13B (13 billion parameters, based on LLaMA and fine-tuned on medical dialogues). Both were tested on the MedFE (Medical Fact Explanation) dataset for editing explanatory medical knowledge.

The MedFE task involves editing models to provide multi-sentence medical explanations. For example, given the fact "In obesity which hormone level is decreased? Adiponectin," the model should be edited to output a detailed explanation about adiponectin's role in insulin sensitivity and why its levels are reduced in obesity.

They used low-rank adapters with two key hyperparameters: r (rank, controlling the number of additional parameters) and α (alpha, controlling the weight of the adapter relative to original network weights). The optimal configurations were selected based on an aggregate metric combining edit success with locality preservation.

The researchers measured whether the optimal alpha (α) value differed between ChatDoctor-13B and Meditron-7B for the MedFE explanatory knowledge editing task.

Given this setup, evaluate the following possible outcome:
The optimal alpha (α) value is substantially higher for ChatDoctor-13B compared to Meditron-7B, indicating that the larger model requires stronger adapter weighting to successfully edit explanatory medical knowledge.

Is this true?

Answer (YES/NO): NO